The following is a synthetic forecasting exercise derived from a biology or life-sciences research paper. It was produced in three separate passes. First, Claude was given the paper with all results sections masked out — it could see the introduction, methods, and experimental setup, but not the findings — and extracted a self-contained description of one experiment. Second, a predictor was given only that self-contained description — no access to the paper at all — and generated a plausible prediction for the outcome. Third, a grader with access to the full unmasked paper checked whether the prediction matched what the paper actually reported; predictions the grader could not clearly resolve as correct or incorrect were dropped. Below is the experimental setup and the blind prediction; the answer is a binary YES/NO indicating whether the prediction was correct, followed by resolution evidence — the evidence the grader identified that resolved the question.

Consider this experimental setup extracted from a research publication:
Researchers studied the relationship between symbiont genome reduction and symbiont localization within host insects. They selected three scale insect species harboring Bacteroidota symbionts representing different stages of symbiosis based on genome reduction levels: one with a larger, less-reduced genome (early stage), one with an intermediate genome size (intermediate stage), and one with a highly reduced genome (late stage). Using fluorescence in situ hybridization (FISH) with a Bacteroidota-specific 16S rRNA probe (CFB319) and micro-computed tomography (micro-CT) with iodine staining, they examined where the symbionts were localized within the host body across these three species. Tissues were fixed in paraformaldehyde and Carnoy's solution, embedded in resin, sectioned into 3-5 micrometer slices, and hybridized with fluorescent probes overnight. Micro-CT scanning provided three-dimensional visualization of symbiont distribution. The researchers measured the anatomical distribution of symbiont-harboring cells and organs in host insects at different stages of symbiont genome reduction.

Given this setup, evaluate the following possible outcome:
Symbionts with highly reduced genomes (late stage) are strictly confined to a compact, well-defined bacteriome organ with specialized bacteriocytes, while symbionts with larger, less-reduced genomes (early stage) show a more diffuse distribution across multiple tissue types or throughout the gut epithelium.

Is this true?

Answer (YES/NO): NO